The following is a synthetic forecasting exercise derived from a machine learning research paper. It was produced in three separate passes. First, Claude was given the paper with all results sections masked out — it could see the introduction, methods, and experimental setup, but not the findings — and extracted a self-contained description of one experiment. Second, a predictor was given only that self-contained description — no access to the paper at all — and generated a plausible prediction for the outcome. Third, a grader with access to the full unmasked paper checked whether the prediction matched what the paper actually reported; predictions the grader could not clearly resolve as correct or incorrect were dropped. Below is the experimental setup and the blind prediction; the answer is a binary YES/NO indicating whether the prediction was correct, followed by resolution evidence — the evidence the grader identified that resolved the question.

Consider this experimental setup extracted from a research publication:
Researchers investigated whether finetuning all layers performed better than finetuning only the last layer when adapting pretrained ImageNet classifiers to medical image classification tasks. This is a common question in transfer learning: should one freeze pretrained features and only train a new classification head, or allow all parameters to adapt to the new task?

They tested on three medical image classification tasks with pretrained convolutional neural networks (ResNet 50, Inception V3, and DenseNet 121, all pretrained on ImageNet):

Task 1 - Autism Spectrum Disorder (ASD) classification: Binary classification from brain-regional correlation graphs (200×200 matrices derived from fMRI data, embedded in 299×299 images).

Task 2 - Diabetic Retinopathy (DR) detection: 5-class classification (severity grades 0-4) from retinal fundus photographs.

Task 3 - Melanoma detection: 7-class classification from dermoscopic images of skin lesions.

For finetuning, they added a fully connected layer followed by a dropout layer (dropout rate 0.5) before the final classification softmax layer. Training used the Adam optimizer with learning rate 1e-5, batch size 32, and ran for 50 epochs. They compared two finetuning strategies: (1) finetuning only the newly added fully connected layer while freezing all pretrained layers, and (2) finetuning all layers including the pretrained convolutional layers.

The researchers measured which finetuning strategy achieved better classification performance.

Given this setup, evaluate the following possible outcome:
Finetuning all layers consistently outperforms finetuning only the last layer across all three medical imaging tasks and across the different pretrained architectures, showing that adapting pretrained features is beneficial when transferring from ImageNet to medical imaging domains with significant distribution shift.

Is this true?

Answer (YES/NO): YES